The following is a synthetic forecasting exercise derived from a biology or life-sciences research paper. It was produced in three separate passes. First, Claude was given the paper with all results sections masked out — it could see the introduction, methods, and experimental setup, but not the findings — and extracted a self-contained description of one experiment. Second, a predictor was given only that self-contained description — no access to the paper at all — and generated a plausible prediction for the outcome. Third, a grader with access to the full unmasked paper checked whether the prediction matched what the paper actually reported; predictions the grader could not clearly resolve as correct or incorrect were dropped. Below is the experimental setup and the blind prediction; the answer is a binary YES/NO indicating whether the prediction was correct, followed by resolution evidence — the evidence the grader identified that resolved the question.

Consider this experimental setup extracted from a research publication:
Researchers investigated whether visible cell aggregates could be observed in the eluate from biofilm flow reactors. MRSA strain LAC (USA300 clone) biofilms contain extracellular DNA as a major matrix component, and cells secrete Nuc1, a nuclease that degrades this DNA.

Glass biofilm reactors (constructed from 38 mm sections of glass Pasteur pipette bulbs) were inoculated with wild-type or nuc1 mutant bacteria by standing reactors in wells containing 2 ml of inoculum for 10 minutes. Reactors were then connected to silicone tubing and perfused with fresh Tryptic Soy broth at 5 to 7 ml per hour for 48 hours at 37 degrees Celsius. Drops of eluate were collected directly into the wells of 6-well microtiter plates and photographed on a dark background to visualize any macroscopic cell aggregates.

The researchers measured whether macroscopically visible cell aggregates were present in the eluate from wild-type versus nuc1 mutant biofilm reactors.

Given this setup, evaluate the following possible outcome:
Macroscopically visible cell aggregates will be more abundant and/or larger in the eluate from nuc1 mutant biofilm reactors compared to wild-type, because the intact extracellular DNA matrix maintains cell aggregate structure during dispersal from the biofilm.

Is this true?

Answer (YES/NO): YES